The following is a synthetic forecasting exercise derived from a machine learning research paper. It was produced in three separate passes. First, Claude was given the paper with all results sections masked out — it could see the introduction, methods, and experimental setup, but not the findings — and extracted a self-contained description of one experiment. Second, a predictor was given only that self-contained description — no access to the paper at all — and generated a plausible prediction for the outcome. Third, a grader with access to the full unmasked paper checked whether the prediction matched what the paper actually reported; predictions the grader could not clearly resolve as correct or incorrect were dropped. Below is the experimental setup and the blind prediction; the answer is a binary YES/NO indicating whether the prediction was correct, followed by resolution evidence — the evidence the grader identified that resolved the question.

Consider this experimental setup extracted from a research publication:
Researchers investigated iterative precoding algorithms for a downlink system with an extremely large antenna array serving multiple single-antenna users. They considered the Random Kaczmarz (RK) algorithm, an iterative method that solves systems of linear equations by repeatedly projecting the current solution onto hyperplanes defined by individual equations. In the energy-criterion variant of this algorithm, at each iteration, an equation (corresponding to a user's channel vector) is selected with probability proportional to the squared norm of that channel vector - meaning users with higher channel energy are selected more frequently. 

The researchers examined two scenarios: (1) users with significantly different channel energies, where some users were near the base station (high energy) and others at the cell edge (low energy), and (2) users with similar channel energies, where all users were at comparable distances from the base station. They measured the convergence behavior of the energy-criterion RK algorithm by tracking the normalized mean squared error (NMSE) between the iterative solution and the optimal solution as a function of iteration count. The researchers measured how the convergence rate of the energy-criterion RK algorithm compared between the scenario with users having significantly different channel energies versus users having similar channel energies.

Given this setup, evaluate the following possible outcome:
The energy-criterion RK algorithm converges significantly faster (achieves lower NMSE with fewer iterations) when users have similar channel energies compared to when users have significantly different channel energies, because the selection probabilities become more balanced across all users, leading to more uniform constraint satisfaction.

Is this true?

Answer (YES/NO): NO